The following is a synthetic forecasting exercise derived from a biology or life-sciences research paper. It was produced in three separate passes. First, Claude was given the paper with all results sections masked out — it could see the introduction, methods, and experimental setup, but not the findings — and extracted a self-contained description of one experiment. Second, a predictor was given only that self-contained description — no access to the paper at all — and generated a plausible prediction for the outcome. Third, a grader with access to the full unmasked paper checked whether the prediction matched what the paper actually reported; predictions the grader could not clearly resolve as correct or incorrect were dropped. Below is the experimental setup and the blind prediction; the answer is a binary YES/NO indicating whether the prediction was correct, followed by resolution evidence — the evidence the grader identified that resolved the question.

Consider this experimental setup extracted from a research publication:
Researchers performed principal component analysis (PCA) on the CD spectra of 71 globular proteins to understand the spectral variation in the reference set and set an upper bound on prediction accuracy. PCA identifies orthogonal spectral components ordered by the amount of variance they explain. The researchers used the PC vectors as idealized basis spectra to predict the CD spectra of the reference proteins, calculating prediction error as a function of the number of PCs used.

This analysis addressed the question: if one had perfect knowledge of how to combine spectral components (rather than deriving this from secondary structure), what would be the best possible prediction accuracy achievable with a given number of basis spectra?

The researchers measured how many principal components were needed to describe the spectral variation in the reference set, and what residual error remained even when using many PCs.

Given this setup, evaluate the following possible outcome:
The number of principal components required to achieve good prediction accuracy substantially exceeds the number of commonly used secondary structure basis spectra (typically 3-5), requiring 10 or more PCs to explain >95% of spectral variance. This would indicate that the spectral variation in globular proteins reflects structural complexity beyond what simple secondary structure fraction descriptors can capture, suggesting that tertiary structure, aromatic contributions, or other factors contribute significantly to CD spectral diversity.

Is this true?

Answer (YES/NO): NO